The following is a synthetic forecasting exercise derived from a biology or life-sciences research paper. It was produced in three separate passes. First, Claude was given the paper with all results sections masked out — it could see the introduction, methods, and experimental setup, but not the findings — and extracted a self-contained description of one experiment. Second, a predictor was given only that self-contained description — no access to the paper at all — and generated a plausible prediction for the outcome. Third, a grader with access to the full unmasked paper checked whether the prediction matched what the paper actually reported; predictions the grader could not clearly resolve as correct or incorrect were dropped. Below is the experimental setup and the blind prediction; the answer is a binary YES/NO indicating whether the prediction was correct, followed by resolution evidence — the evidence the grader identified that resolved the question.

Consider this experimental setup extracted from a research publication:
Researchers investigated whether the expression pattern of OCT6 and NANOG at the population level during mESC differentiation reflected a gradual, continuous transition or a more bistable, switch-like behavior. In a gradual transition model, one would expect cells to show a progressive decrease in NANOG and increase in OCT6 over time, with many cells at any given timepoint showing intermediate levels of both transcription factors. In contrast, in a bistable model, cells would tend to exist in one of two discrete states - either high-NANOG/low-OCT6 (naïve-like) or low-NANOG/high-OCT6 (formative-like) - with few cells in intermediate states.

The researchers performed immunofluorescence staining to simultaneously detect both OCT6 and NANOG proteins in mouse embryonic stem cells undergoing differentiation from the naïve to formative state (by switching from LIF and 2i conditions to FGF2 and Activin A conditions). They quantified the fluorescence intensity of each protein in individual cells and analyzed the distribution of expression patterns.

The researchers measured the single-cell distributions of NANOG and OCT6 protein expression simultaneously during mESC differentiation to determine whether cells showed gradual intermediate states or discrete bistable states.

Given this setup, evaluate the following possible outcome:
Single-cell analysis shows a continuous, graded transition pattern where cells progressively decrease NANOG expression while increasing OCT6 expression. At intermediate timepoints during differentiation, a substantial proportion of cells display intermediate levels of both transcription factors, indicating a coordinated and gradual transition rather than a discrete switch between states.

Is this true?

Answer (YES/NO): NO